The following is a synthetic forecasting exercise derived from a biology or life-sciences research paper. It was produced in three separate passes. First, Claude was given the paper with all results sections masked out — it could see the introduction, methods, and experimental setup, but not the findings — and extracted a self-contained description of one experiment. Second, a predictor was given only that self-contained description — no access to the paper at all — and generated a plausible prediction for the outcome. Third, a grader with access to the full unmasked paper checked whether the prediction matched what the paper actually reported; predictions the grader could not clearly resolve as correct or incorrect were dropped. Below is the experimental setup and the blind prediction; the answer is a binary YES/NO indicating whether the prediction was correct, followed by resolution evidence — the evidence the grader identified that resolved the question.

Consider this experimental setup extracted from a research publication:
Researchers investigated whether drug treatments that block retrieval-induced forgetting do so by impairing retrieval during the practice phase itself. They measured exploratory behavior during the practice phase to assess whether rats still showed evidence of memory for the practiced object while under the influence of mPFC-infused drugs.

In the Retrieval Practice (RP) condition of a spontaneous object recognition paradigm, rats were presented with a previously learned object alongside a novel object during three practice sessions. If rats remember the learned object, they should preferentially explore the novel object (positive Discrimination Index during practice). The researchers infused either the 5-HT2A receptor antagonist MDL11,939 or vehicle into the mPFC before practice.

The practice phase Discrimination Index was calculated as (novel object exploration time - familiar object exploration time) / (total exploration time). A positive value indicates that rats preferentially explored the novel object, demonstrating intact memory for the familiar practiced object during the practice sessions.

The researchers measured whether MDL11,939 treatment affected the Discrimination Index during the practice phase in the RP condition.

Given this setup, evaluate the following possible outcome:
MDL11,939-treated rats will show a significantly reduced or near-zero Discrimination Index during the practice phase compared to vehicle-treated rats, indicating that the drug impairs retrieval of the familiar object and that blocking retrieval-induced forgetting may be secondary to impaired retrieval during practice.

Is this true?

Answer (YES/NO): NO